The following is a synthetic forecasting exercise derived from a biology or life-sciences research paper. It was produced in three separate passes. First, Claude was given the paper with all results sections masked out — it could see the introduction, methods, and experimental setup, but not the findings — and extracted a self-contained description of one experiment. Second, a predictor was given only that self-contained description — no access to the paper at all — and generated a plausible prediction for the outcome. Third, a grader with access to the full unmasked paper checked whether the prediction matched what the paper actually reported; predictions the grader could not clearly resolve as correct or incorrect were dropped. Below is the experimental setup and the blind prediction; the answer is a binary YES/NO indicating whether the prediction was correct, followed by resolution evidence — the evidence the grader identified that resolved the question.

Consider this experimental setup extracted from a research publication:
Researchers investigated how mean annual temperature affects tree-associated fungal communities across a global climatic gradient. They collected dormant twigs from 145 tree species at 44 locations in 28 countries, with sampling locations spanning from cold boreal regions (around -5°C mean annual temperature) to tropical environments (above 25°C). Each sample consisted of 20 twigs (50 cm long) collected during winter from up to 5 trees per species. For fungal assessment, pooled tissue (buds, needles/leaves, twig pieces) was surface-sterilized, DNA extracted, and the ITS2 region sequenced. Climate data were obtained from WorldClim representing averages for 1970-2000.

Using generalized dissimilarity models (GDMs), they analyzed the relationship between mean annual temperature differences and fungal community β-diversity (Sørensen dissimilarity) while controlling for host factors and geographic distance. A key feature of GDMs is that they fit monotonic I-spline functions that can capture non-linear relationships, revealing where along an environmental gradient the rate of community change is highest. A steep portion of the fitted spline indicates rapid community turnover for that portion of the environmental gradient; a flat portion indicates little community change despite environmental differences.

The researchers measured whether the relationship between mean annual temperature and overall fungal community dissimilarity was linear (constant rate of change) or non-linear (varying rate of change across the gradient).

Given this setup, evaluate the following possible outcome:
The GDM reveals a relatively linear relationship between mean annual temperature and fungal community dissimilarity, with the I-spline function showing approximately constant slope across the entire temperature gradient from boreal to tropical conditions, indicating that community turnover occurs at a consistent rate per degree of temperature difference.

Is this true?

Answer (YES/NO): NO